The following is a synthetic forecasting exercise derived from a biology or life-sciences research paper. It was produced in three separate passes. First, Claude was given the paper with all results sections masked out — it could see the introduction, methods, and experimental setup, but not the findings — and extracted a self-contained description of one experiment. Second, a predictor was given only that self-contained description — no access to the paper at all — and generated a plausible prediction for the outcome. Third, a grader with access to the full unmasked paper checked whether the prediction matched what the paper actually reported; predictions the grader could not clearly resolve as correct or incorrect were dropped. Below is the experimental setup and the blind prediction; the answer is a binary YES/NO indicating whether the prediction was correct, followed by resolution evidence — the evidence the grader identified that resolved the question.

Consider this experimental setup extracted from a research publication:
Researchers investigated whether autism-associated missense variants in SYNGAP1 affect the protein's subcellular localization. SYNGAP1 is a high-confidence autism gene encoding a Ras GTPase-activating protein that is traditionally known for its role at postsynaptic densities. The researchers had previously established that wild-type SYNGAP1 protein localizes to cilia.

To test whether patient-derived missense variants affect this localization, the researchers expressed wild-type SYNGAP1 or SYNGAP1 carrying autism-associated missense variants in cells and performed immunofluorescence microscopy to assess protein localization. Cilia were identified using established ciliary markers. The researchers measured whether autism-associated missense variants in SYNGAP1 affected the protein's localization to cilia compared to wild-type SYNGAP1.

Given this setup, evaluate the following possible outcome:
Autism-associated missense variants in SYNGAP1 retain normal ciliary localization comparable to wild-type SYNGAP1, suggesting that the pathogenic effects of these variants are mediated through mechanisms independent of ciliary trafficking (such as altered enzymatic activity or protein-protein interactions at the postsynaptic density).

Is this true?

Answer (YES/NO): NO